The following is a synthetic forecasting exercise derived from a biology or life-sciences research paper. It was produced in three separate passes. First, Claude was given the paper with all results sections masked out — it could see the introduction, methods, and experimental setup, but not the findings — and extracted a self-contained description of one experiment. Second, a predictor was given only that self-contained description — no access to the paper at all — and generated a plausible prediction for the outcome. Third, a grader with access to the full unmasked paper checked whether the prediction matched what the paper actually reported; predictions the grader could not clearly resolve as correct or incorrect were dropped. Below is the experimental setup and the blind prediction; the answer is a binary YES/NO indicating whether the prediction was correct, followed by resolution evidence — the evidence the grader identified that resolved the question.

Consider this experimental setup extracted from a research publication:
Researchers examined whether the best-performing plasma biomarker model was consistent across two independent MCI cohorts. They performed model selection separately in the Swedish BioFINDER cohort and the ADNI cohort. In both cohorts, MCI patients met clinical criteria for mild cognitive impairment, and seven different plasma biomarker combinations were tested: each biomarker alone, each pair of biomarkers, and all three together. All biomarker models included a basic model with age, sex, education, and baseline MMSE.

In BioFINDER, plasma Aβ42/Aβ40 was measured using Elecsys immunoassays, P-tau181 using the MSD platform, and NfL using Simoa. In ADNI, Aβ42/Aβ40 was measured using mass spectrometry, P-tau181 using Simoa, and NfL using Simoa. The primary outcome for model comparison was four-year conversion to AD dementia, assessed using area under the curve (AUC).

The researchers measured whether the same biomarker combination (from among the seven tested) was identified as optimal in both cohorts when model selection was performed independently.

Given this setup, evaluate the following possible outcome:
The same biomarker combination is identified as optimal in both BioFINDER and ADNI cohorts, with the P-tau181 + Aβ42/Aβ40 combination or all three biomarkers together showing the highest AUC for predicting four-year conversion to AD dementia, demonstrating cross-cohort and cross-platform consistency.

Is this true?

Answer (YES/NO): NO